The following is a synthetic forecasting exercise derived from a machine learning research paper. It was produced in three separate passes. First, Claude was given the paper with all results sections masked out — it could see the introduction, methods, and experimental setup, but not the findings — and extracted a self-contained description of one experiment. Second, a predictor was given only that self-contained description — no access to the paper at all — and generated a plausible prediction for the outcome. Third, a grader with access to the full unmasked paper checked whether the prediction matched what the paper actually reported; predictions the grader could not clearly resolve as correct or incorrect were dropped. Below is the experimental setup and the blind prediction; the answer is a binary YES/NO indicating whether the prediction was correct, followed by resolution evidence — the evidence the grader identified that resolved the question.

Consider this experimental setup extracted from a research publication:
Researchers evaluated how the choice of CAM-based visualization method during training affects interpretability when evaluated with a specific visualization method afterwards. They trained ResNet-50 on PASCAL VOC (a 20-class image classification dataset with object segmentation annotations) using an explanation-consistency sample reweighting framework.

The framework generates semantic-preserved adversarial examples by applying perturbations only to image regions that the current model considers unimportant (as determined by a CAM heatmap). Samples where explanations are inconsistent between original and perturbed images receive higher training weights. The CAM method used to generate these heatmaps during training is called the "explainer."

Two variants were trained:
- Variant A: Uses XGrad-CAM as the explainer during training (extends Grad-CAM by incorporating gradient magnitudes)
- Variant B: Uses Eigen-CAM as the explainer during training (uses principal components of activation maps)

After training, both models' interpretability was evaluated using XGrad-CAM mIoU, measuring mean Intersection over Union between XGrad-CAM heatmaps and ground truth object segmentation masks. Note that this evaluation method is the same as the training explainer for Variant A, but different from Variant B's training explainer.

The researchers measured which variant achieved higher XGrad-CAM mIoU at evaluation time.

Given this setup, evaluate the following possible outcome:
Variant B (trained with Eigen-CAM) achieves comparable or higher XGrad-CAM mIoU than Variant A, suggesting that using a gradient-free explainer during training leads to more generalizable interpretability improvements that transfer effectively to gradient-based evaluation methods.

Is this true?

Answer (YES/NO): NO